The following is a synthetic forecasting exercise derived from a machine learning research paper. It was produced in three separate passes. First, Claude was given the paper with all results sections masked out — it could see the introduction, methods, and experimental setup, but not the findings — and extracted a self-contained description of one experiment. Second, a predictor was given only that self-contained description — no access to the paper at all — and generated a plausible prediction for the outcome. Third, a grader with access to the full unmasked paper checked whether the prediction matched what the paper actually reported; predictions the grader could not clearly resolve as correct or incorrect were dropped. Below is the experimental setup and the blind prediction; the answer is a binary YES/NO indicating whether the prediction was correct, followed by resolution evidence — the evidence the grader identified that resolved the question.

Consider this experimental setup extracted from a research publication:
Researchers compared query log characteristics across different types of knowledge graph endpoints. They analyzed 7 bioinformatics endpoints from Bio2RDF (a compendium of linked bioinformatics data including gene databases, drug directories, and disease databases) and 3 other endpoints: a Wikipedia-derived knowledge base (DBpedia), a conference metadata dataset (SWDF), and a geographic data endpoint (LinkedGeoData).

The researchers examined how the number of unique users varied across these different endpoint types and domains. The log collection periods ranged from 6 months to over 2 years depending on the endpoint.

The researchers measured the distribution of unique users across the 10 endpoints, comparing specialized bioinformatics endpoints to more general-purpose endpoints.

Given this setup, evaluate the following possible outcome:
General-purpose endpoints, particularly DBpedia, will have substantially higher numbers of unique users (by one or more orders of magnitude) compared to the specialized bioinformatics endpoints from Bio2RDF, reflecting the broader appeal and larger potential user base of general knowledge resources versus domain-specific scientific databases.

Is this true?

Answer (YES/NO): YES